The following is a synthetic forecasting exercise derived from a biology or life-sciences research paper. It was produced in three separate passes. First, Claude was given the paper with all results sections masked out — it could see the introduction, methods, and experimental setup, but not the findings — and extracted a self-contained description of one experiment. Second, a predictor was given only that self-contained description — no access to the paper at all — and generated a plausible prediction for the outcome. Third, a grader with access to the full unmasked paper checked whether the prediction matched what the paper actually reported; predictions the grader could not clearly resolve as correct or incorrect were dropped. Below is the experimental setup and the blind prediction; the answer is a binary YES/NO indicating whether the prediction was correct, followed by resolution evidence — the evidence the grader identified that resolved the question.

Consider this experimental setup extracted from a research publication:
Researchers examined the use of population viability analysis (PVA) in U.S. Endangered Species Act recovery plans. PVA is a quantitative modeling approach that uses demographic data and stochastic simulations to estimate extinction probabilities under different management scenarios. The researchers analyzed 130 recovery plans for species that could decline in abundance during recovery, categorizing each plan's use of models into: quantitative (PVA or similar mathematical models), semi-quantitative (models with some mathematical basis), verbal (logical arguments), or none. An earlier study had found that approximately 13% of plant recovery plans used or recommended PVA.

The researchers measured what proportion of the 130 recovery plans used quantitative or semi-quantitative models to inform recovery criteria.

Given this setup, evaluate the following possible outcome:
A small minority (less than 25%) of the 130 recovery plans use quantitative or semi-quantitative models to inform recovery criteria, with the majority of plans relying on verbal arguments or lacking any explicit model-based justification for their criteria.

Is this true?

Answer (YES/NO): YES